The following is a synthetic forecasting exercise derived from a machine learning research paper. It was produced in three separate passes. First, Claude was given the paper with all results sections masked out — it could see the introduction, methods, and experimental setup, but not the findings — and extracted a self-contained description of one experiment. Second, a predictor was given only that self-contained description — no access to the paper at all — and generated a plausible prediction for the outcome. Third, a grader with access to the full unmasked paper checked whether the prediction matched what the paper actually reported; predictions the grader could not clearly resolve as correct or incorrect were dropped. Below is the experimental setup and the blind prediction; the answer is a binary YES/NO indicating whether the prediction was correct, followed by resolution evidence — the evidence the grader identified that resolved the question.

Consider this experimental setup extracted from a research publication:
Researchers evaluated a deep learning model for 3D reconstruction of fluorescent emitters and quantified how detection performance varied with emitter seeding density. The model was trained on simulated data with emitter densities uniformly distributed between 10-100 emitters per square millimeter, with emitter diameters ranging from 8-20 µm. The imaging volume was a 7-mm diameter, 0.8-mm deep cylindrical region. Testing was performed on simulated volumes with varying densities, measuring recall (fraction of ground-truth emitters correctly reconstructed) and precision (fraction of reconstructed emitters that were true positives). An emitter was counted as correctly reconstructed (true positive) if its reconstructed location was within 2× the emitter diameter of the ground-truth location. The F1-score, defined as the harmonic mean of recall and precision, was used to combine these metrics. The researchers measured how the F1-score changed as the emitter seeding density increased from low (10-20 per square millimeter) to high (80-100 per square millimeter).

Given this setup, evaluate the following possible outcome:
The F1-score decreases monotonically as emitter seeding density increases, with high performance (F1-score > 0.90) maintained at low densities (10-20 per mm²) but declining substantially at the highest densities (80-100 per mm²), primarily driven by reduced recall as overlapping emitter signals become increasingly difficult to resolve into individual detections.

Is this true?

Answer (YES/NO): NO